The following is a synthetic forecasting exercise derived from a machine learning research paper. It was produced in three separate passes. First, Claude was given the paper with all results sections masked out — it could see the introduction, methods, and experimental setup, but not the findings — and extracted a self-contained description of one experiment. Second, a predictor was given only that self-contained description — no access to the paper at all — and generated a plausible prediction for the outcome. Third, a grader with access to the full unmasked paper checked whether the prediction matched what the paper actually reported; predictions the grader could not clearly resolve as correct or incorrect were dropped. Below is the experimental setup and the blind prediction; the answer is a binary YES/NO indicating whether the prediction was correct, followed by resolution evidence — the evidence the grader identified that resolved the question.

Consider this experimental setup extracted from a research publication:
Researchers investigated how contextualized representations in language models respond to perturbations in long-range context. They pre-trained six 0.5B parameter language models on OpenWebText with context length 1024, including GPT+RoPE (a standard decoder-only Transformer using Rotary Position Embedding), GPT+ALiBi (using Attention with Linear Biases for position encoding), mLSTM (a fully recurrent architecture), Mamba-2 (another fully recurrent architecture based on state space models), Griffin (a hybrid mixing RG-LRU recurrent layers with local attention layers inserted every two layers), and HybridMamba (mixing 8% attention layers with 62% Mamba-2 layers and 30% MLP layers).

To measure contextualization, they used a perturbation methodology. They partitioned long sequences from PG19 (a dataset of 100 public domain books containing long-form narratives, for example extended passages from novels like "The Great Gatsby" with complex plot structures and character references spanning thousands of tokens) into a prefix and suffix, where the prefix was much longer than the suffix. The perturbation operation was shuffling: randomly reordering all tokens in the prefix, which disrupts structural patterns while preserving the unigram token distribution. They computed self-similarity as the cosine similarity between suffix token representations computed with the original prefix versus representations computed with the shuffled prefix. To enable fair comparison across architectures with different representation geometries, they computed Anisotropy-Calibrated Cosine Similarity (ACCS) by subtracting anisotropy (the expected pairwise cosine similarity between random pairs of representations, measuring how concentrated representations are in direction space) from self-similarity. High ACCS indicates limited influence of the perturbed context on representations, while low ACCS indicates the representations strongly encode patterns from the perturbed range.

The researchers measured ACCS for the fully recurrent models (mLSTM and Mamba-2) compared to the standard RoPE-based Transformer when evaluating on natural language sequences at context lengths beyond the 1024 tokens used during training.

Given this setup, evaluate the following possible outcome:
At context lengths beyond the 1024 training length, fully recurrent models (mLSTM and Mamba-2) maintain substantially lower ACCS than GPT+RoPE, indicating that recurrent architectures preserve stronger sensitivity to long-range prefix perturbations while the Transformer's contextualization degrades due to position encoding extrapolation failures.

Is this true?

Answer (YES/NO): NO